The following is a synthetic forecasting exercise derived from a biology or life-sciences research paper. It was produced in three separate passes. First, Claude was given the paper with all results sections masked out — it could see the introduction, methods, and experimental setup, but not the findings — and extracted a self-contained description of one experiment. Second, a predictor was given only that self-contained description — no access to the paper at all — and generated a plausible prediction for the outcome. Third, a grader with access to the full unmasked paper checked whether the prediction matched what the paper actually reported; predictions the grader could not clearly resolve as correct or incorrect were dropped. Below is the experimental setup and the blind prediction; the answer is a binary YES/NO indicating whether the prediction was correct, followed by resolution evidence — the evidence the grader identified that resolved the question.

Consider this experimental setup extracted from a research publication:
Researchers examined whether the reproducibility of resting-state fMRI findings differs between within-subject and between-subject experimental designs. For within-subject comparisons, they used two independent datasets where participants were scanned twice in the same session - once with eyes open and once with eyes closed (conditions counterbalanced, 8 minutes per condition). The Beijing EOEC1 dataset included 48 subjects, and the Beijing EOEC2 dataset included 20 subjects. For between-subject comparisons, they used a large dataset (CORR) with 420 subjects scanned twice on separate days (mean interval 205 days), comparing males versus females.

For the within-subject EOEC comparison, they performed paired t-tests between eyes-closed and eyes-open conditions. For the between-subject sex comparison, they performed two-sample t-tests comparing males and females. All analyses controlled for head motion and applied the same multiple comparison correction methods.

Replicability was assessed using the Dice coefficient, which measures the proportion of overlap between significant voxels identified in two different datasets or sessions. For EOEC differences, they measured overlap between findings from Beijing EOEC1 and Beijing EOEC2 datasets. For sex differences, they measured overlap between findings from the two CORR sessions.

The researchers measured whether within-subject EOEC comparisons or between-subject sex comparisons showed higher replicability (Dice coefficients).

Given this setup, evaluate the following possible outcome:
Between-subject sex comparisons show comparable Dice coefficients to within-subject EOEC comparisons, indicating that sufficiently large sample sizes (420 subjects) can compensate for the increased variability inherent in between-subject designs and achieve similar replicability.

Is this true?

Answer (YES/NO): NO